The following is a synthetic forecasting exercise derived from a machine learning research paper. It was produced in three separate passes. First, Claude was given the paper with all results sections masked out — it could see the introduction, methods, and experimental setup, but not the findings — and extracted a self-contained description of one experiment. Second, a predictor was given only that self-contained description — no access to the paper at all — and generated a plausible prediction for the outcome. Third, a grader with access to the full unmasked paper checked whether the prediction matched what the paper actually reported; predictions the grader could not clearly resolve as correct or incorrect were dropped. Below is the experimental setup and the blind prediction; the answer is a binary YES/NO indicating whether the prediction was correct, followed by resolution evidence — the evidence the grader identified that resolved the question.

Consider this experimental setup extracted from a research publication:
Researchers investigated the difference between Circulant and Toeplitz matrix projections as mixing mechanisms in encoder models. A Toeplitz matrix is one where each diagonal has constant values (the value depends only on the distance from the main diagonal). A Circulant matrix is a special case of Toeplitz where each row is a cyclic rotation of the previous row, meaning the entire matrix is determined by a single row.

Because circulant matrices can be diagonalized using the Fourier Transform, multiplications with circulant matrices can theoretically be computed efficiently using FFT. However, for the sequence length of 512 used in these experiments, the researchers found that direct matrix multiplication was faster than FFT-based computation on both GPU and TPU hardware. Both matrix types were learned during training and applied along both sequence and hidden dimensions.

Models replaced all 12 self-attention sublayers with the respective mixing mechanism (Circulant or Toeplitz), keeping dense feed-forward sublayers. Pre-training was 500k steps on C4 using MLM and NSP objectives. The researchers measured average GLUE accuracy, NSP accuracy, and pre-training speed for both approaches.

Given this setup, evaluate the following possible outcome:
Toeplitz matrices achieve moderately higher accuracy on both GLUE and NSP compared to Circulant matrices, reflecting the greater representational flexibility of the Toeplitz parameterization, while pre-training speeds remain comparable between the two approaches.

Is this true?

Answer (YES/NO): YES